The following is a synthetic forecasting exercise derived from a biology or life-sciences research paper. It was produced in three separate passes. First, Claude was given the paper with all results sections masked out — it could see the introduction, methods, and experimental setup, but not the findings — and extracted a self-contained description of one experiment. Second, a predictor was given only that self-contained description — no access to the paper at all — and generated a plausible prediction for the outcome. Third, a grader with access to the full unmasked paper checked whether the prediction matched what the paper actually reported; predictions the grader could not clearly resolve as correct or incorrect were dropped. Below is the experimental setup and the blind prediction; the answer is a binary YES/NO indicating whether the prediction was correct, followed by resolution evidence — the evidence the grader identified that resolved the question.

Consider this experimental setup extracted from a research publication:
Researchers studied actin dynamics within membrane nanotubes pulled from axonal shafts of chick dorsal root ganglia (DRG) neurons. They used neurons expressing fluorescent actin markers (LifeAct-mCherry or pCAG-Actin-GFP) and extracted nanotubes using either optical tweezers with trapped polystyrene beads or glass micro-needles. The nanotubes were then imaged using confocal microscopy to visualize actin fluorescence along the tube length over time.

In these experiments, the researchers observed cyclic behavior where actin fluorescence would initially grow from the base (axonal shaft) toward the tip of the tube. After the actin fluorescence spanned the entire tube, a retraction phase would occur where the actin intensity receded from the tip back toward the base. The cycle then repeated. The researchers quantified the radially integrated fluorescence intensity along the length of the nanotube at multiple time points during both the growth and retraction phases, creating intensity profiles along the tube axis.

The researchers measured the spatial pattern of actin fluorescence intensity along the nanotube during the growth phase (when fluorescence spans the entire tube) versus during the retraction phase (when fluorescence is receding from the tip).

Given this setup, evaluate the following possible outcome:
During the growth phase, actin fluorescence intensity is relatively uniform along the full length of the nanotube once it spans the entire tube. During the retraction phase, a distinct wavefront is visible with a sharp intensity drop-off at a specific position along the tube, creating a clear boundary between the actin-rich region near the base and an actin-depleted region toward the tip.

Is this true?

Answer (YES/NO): NO